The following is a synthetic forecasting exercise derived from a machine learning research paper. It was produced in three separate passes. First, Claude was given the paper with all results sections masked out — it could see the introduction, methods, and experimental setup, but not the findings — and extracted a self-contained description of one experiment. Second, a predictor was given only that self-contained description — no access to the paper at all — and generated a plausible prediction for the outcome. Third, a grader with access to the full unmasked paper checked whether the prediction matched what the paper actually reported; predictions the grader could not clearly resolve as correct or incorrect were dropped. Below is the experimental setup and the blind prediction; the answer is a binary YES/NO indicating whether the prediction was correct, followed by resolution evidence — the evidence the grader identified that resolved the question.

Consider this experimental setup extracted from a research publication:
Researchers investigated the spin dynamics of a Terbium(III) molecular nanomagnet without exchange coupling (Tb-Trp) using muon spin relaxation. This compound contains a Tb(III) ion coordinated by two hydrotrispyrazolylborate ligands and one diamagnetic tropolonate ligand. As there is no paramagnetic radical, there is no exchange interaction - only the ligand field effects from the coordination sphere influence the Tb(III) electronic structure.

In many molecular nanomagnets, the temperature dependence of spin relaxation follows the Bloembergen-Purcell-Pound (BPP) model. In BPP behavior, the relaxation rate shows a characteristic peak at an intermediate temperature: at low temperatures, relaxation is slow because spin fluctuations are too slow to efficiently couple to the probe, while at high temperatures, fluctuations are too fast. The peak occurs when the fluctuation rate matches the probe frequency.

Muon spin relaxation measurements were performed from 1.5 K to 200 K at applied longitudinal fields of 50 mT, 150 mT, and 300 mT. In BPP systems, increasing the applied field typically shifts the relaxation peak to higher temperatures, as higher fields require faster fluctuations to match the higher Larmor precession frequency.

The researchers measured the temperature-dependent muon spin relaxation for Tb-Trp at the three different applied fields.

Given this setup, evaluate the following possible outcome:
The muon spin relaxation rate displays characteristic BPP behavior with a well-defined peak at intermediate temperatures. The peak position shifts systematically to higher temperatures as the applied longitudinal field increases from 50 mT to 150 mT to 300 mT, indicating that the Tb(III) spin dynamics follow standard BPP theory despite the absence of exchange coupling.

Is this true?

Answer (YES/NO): NO